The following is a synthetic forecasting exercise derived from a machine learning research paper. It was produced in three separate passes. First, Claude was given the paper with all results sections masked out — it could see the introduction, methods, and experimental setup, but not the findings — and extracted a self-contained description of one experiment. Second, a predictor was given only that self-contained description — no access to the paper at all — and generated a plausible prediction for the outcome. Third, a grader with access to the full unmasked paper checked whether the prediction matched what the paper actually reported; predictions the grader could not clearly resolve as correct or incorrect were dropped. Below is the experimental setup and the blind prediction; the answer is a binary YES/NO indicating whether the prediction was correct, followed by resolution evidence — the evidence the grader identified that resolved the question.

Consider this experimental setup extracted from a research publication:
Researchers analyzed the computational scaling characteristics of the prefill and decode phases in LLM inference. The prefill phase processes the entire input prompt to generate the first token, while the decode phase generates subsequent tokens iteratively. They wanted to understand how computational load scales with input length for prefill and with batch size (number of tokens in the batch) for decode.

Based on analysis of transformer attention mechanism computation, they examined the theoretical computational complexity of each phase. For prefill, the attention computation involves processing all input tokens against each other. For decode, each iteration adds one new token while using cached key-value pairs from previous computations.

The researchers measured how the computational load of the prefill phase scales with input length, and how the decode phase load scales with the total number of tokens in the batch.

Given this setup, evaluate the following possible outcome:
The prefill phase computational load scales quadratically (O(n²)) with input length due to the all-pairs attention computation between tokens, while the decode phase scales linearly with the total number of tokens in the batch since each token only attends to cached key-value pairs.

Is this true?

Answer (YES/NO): YES